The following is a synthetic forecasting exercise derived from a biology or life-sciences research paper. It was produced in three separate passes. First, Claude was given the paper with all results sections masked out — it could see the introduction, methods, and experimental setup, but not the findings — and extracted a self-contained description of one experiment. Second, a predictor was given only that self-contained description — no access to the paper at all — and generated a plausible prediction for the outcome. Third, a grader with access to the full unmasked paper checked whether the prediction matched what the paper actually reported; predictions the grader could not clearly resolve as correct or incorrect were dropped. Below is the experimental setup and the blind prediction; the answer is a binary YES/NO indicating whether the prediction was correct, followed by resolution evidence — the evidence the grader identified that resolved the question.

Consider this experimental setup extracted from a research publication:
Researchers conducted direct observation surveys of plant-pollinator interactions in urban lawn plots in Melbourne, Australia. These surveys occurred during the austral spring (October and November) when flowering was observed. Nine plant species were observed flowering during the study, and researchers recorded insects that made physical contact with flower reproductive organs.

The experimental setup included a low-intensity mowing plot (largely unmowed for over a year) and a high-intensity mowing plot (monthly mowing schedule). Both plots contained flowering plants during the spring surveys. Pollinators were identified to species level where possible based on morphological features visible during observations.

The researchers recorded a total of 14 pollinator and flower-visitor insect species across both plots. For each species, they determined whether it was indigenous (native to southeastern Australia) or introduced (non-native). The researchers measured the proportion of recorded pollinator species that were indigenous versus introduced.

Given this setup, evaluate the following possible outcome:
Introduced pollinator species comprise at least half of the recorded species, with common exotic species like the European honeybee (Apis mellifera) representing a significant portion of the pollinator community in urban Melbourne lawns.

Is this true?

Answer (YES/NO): NO